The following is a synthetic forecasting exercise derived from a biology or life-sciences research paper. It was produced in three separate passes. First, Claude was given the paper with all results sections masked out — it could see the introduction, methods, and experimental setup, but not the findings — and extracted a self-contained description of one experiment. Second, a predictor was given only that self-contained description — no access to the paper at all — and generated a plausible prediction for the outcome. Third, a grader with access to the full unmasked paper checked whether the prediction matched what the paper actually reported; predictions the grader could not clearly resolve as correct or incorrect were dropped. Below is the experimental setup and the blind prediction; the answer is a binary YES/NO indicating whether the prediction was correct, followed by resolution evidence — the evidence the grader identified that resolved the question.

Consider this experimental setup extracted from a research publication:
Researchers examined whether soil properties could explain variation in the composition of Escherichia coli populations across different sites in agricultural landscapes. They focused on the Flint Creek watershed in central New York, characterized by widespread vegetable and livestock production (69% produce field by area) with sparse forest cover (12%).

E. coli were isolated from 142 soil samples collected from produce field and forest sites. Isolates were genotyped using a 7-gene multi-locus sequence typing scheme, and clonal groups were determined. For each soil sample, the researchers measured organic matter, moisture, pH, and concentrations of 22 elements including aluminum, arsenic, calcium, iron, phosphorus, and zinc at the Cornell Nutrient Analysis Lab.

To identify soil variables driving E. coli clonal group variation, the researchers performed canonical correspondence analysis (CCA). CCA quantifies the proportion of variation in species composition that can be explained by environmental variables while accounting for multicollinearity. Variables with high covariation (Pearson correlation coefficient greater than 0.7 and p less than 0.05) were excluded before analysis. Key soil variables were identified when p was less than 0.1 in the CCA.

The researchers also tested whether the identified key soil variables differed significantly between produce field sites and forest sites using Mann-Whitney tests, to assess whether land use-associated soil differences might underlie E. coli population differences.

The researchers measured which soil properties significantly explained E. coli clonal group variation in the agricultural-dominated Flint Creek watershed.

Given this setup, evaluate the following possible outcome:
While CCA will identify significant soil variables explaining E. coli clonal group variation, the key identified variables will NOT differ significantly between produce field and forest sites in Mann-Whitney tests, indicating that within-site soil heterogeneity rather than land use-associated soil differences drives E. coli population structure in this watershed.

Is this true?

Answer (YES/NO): NO